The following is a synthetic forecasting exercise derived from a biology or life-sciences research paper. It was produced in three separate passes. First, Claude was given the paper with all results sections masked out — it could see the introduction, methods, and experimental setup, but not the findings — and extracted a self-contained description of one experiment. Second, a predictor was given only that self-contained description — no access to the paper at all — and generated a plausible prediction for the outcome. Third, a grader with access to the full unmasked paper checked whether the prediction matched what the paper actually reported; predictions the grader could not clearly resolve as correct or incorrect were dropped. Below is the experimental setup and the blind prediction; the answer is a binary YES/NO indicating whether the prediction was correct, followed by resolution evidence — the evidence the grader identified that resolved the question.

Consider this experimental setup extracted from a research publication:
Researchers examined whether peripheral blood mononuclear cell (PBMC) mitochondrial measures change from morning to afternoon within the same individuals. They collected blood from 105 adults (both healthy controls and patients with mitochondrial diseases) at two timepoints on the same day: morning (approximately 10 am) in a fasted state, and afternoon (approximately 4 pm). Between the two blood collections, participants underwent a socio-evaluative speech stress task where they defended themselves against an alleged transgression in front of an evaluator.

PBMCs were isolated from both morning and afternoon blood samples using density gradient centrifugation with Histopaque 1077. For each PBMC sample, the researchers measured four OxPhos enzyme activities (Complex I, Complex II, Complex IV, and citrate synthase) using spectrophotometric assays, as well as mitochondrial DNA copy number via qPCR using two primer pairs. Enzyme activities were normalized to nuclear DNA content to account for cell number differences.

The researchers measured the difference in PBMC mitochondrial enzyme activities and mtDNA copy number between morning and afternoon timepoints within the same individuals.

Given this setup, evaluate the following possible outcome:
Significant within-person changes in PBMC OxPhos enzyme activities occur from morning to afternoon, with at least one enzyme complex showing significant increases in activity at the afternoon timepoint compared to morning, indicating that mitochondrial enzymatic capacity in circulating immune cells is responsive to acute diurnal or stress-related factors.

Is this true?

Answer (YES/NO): YES